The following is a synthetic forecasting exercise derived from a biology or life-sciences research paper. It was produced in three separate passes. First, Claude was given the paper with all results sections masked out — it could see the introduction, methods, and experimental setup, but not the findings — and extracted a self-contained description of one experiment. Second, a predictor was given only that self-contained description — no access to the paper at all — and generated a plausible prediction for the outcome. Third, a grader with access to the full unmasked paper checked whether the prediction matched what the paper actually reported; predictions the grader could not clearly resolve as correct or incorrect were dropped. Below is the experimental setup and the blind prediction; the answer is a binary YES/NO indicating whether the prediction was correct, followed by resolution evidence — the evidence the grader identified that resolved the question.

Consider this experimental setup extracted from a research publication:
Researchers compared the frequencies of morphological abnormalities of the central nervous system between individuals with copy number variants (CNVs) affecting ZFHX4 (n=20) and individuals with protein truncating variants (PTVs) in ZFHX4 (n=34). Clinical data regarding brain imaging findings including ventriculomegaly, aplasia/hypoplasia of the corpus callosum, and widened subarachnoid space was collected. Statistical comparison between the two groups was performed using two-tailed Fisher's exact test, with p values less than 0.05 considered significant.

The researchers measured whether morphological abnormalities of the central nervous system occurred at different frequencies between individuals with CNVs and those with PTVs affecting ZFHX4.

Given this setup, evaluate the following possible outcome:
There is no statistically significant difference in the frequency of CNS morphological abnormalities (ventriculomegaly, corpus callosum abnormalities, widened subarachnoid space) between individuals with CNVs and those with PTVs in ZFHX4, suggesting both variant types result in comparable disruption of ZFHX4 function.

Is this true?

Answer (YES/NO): NO